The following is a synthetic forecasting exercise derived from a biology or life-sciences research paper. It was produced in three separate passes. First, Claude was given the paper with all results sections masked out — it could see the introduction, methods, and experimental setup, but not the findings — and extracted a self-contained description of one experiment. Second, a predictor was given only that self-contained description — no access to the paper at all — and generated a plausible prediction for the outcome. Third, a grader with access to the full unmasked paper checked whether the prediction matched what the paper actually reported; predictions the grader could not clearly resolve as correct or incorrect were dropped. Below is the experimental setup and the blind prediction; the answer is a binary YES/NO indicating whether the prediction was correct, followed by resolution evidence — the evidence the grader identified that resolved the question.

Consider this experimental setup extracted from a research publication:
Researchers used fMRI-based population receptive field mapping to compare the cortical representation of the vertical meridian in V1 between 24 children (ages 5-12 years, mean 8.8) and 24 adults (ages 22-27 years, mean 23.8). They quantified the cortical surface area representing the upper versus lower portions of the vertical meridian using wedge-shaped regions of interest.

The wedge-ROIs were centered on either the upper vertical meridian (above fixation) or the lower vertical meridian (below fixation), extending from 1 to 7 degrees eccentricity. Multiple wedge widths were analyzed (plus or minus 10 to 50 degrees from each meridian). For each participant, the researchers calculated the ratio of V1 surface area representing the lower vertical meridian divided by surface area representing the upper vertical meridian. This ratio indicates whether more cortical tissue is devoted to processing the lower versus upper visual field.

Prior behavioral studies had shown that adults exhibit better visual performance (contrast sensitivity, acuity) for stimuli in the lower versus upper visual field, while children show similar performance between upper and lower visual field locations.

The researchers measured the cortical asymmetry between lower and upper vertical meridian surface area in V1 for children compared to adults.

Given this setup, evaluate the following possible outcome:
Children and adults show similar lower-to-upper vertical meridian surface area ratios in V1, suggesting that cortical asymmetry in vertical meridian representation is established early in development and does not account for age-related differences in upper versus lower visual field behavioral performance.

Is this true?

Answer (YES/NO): NO